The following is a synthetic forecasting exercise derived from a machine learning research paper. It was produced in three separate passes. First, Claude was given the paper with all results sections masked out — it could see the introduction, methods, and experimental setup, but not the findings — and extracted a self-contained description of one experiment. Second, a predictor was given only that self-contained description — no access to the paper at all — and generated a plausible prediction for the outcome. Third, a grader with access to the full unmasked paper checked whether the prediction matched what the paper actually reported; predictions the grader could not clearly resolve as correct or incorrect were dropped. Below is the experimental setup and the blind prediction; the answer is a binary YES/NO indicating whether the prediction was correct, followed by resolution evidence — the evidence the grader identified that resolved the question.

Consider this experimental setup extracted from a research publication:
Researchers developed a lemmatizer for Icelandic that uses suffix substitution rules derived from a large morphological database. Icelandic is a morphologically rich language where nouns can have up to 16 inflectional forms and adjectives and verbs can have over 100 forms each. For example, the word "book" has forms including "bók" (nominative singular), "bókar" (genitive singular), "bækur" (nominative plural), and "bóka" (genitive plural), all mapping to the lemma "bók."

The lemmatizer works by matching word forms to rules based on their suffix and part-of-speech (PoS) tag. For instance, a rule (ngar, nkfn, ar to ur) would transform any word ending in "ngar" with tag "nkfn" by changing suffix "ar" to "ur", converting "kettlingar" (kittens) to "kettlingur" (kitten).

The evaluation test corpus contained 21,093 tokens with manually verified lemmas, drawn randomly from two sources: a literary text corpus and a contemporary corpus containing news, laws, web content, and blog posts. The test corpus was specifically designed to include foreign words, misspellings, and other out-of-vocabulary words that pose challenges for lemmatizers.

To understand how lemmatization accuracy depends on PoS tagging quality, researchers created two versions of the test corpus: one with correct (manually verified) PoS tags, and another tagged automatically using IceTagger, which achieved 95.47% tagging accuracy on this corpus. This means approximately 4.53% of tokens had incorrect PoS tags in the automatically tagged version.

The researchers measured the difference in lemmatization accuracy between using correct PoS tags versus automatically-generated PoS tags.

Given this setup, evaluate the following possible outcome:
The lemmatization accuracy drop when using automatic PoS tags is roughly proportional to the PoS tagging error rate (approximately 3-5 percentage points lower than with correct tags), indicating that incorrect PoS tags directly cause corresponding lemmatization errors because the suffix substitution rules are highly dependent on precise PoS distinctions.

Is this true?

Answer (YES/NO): NO